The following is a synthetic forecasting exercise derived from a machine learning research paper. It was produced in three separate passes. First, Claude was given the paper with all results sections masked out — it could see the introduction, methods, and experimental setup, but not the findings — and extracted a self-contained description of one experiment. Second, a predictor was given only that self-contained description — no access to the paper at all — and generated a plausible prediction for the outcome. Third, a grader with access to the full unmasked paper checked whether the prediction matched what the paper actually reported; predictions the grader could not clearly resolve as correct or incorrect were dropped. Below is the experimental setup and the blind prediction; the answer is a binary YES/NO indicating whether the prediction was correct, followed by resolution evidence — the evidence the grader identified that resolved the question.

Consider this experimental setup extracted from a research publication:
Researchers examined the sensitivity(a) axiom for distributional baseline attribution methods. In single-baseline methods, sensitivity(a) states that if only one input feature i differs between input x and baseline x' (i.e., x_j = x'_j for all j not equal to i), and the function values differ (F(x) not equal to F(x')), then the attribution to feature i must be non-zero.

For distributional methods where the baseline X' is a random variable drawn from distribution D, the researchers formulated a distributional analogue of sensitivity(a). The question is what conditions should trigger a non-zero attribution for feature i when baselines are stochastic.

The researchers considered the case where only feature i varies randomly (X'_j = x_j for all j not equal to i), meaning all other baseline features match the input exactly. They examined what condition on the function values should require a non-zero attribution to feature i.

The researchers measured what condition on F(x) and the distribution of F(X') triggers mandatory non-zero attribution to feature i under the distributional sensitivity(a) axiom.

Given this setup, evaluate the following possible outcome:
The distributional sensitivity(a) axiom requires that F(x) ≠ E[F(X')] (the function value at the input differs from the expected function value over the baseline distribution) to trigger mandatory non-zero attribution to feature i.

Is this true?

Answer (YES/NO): YES